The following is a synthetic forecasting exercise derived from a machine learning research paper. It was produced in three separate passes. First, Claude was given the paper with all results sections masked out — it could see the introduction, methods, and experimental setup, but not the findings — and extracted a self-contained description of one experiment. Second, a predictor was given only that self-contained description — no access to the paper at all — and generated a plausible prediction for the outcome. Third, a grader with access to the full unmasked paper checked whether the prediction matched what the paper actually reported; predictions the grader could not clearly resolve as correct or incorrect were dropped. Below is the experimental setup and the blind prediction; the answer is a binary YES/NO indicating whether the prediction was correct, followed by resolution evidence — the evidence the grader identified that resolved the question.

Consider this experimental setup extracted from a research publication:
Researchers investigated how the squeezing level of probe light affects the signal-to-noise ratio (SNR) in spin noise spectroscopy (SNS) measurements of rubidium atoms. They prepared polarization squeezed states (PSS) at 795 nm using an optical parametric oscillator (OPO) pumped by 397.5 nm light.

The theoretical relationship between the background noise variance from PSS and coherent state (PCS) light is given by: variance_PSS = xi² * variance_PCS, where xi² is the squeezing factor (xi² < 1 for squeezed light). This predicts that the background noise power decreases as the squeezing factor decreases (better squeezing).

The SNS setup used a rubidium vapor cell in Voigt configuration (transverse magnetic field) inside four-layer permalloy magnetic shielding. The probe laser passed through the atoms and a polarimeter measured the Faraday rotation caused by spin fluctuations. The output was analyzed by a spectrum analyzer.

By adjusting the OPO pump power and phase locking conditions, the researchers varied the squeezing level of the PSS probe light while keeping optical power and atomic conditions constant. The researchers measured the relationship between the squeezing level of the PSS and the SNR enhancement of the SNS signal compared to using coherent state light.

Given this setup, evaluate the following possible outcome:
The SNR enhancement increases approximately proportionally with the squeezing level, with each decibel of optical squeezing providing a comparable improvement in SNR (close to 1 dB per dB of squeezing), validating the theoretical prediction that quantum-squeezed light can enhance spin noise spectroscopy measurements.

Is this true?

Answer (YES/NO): NO